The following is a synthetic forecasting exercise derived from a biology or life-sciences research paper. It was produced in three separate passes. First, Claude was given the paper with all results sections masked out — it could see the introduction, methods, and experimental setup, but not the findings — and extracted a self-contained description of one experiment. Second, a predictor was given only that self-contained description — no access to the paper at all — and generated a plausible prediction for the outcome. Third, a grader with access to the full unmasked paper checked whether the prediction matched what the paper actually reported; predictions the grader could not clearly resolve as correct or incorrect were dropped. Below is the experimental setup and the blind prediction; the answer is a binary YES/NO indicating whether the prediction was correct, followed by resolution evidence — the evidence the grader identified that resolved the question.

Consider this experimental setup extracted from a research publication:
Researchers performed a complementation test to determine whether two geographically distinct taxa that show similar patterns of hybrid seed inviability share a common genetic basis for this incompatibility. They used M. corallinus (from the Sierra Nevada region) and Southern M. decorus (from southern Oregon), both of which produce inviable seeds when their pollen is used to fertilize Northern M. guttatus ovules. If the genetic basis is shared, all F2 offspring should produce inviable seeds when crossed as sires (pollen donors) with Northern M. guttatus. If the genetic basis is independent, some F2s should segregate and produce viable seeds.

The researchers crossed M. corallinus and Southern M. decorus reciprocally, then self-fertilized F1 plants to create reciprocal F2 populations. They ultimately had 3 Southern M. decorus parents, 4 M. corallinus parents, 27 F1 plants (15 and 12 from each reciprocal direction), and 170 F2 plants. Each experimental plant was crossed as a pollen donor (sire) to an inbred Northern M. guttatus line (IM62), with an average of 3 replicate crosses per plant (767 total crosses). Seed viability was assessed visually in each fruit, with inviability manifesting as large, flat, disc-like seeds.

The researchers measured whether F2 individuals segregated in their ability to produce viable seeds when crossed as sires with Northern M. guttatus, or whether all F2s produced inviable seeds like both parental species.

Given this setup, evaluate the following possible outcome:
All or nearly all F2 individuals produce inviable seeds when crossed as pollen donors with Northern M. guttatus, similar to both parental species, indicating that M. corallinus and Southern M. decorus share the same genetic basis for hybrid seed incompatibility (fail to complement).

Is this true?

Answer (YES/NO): YES